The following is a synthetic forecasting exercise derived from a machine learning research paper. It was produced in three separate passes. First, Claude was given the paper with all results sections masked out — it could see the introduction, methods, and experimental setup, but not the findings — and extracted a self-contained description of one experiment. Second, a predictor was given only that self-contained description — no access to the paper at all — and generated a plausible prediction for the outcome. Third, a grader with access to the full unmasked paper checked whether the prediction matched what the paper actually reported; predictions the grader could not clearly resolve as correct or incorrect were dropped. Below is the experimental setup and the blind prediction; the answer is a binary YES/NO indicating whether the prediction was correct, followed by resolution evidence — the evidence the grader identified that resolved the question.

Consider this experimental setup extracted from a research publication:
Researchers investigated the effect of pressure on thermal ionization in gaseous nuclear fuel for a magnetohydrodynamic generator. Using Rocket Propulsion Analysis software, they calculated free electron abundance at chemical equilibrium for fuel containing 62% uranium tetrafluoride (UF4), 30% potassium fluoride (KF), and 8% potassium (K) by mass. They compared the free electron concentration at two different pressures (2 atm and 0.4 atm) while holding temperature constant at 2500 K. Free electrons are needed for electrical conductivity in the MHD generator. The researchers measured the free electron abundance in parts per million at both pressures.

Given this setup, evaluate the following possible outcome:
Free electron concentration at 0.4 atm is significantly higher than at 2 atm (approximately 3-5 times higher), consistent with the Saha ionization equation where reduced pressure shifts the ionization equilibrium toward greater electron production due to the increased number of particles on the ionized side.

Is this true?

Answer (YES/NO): YES